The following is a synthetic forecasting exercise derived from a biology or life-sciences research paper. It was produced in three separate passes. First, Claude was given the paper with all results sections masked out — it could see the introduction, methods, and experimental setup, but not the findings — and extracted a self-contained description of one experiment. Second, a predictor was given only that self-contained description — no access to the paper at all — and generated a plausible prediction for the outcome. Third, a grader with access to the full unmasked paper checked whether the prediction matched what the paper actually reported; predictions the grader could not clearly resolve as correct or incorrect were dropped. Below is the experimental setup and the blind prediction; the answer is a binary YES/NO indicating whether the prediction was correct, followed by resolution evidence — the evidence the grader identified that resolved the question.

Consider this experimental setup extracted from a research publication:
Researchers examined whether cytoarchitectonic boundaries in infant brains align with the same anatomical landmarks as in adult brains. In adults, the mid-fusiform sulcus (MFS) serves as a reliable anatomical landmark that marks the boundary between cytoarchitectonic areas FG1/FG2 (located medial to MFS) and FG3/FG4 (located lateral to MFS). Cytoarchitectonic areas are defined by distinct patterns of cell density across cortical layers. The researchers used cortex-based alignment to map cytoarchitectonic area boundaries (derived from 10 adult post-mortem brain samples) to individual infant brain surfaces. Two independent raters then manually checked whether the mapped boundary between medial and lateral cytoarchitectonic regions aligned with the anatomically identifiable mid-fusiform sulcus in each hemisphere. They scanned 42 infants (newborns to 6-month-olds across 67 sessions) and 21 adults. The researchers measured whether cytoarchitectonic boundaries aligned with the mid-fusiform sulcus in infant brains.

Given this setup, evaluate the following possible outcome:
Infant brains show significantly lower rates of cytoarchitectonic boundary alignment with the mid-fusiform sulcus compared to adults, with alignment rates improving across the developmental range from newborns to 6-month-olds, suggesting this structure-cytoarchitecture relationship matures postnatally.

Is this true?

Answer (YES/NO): NO